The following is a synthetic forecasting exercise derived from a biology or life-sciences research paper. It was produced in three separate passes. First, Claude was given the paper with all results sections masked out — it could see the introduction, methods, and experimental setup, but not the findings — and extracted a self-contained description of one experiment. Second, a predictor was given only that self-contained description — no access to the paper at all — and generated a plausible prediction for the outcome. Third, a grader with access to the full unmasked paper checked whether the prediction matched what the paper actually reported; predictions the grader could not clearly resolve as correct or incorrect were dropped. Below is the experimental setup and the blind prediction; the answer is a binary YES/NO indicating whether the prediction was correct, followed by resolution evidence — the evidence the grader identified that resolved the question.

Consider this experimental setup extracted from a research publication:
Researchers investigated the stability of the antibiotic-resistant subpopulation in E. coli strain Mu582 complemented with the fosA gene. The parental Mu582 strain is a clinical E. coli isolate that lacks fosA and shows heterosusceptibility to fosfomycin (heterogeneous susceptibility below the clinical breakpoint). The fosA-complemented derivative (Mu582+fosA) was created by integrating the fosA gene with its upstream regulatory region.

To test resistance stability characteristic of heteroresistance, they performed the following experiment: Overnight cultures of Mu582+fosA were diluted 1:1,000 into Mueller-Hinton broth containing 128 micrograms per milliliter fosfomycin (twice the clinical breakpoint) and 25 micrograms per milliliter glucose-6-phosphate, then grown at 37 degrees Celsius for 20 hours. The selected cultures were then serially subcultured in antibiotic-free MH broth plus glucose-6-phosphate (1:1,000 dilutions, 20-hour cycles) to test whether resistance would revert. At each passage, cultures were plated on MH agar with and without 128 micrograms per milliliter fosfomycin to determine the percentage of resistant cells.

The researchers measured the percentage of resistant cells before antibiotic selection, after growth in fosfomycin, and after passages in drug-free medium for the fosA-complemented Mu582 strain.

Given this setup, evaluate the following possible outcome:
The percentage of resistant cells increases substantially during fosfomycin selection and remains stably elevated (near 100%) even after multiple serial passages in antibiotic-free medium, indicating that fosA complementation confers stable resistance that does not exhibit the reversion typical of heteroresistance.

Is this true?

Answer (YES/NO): NO